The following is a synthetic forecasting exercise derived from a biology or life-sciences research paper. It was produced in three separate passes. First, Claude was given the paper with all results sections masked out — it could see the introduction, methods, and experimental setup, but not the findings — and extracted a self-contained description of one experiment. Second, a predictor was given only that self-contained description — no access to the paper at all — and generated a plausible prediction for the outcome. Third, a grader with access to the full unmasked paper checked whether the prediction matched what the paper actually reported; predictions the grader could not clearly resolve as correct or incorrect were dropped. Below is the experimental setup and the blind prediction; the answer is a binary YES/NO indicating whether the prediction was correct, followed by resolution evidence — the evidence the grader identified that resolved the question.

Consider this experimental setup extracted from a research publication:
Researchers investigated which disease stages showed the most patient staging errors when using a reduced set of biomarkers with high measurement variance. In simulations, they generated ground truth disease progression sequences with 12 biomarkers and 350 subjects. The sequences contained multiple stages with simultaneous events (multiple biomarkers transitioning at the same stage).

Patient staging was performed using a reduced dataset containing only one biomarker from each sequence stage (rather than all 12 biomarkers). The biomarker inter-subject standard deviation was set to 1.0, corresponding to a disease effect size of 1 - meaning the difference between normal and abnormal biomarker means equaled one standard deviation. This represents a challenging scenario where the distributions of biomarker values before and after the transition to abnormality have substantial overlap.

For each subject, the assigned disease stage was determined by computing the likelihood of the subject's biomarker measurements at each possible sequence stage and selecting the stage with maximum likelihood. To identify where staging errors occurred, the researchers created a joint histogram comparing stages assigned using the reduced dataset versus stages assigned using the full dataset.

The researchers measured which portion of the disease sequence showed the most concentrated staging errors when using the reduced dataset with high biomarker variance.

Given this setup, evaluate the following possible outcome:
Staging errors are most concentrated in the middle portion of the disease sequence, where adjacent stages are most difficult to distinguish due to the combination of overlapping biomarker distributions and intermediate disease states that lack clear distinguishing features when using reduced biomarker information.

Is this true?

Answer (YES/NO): NO